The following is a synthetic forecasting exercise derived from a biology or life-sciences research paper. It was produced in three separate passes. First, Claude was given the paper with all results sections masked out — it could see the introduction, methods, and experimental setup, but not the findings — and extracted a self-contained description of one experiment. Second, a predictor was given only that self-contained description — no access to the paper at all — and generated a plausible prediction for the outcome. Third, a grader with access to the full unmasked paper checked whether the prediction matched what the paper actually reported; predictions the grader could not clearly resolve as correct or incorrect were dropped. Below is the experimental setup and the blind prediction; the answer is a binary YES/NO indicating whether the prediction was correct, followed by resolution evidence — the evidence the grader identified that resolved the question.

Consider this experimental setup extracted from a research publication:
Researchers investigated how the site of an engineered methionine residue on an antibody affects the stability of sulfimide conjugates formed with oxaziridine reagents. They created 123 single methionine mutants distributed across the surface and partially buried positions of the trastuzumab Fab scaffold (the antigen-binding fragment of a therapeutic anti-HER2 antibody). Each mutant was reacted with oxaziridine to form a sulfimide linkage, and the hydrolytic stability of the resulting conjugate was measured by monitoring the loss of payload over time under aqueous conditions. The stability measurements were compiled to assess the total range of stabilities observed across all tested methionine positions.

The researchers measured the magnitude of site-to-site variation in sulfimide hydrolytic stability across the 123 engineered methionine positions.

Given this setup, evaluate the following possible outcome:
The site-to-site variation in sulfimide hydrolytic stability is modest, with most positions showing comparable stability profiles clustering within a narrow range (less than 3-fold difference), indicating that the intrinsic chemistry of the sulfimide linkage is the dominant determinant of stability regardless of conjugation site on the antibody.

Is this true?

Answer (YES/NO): NO